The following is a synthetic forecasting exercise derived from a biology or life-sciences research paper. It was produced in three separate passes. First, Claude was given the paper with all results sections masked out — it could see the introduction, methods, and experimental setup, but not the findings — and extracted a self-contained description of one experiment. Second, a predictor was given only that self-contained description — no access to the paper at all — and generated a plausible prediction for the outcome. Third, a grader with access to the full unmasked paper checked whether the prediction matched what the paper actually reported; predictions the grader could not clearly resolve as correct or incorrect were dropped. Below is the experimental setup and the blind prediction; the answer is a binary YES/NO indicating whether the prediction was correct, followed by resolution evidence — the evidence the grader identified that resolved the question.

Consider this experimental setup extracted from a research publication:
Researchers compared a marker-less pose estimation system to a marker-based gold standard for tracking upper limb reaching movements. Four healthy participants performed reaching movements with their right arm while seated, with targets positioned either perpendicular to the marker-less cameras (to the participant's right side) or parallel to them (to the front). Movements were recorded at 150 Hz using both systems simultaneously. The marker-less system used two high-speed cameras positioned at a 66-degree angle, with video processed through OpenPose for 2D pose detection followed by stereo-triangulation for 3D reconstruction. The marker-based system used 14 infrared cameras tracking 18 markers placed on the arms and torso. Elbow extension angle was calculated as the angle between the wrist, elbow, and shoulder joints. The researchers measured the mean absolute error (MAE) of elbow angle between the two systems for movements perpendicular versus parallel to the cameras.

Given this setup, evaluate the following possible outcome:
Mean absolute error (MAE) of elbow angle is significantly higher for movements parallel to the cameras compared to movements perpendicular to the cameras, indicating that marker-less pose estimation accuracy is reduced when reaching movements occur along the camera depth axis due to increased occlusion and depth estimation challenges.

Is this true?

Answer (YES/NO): YES